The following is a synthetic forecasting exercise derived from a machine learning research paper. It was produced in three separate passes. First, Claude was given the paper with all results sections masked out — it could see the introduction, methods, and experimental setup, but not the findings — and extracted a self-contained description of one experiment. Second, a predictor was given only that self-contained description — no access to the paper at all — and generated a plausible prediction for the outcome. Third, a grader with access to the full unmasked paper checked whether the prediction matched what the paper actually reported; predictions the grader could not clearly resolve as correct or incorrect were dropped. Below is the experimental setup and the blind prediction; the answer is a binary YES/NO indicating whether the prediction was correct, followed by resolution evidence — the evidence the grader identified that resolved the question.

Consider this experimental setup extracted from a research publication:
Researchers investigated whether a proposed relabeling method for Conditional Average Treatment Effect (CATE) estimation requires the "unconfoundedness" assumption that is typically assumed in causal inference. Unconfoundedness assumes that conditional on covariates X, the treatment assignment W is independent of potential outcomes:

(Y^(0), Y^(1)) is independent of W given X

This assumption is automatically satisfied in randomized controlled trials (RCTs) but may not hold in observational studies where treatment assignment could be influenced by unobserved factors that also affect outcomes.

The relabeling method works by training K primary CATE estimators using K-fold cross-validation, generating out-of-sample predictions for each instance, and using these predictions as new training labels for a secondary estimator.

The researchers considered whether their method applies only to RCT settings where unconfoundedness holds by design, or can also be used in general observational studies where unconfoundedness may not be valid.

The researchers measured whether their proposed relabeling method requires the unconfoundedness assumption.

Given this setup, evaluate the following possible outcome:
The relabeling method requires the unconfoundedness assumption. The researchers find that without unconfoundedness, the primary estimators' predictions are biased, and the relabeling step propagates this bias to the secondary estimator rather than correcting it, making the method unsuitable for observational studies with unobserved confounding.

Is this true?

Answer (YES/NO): NO